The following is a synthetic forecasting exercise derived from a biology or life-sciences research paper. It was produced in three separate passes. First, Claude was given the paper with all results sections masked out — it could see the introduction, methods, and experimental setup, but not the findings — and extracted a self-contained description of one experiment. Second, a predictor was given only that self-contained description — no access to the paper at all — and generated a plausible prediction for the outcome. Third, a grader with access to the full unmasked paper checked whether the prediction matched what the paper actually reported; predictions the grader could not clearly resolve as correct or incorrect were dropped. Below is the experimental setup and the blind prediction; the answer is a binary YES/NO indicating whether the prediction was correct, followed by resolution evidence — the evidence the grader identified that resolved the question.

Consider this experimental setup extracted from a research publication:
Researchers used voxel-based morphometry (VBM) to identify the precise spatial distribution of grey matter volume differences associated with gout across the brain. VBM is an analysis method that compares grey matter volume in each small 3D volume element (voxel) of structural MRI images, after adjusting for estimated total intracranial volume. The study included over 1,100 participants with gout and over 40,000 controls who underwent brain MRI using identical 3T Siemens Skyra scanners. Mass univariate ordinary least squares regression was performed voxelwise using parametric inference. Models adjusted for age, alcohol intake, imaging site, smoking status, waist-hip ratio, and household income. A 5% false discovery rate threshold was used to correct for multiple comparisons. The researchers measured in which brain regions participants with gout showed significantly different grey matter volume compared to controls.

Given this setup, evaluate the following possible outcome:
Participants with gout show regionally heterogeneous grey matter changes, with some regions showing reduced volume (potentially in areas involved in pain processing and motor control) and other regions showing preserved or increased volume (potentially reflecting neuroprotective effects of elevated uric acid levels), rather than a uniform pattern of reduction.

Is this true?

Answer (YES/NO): NO